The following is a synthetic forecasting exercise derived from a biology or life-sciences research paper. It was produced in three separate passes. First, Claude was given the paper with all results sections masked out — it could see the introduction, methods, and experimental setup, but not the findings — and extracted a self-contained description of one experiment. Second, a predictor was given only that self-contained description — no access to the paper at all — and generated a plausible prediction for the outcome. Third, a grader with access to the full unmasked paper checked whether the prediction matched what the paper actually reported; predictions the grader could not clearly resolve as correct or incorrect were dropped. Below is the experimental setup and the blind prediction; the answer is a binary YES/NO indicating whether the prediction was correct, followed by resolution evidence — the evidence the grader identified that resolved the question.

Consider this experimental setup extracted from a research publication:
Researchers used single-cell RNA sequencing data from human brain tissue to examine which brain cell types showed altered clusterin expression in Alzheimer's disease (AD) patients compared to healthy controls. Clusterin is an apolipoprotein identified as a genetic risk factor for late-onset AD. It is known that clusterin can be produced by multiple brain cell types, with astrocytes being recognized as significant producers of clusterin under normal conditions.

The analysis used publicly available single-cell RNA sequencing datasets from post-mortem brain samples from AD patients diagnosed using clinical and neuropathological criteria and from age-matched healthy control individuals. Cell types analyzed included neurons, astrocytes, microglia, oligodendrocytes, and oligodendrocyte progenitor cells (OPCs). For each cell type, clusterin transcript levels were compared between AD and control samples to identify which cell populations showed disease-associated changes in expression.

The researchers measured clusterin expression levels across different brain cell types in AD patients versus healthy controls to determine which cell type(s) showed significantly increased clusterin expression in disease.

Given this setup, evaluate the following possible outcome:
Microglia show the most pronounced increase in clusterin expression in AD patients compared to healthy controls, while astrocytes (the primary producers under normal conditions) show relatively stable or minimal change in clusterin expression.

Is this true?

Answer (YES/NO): NO